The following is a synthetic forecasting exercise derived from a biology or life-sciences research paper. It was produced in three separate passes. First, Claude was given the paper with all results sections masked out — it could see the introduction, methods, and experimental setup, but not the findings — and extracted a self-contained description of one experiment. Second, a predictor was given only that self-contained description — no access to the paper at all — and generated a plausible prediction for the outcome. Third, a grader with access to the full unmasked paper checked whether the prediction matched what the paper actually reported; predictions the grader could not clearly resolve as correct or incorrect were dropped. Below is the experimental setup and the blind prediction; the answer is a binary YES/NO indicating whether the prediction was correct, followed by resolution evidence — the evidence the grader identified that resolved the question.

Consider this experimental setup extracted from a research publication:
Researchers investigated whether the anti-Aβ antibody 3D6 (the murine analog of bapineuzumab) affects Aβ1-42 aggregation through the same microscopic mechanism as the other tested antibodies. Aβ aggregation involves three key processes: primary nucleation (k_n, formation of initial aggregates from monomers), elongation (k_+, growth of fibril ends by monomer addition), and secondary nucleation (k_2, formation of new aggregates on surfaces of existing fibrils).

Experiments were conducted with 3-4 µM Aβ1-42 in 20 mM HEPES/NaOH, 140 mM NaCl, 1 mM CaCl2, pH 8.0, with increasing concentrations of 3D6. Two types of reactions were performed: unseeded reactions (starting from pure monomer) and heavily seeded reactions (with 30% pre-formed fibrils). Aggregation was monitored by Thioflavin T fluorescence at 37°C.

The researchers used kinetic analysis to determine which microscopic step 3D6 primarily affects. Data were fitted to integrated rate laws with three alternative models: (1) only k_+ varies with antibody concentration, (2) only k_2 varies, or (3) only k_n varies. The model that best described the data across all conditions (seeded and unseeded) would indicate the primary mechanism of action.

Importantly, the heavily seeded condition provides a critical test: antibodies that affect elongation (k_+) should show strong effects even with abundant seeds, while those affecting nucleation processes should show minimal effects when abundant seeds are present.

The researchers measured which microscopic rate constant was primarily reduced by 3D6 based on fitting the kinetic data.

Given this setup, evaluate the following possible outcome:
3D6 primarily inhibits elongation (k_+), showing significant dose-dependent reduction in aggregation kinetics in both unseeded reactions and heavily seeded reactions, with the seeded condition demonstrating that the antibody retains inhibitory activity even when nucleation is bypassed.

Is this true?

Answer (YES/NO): YES